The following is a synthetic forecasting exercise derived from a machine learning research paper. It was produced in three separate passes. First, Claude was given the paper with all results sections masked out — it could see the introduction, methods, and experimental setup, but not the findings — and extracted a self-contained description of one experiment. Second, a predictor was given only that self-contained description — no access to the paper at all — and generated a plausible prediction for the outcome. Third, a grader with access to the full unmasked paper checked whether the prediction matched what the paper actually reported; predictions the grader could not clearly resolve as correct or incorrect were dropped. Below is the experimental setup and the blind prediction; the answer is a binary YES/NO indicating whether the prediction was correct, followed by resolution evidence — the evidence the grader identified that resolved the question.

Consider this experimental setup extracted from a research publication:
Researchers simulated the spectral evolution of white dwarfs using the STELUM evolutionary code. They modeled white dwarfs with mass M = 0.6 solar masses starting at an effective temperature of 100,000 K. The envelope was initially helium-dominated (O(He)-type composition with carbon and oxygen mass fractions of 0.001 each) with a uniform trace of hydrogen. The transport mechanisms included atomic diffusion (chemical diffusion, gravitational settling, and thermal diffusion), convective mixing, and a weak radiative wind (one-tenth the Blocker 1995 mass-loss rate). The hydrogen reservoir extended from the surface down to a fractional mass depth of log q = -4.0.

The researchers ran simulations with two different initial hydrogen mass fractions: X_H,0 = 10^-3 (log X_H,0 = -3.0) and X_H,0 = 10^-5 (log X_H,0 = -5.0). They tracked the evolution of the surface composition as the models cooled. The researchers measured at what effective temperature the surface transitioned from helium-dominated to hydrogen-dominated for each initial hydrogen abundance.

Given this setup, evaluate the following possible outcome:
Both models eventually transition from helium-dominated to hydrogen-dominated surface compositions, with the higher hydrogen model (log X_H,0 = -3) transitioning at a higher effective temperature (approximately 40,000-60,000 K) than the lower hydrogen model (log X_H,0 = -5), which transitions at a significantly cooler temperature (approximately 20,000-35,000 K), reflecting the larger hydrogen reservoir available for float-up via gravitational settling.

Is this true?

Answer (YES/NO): NO